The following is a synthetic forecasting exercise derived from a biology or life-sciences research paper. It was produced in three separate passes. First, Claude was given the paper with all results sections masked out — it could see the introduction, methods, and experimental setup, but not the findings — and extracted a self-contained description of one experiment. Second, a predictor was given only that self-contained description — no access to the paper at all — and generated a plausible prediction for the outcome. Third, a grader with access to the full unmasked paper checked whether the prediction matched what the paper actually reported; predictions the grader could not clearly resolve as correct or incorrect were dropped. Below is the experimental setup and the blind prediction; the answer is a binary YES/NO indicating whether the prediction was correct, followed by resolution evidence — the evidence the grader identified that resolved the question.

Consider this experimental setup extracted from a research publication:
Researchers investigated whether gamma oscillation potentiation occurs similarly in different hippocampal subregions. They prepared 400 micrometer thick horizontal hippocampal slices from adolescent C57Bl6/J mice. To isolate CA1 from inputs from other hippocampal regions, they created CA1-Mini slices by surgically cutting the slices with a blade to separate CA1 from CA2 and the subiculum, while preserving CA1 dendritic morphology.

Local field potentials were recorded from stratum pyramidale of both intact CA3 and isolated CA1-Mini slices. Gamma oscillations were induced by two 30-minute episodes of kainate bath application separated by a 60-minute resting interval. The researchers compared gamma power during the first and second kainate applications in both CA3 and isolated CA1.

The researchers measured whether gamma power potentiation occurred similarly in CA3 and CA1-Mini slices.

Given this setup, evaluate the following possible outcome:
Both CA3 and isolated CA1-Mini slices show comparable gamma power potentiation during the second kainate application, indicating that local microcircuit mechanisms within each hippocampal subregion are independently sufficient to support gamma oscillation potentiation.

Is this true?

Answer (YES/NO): YES